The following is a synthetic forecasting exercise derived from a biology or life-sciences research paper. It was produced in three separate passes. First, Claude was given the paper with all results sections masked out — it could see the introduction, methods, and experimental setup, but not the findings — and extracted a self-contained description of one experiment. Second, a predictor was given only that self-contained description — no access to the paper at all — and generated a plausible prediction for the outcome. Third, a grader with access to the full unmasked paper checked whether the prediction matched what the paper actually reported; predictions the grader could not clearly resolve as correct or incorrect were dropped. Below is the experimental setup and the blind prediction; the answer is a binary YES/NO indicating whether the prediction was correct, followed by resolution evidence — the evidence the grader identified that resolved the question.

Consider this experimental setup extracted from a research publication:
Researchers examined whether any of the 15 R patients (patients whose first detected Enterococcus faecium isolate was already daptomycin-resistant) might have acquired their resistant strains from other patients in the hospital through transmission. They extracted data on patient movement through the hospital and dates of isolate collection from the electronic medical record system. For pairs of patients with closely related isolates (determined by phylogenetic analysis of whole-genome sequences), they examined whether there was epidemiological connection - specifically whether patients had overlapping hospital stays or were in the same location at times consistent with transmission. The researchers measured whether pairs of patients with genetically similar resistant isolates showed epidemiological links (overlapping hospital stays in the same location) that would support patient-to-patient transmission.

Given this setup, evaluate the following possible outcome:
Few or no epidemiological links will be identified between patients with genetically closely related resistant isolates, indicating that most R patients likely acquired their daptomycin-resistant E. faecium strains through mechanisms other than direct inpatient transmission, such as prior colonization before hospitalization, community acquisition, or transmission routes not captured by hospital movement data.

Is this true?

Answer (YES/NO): YES